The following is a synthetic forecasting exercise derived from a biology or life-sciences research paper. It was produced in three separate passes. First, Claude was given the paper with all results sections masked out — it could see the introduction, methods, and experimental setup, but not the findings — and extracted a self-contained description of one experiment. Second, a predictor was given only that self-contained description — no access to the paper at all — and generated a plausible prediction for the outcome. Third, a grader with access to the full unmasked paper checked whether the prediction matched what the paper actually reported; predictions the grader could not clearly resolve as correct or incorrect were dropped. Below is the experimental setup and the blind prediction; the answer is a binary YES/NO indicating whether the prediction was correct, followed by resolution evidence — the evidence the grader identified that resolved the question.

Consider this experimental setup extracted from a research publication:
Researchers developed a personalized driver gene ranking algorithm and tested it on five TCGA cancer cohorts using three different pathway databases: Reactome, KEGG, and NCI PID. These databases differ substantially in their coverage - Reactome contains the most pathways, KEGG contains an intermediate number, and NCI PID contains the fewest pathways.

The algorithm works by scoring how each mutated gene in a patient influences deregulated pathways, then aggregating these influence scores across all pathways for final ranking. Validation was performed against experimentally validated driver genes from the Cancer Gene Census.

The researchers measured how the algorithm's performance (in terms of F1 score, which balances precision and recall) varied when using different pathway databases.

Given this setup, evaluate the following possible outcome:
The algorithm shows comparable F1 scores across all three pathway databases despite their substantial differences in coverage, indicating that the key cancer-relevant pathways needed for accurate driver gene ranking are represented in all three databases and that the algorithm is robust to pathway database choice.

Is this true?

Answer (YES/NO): NO